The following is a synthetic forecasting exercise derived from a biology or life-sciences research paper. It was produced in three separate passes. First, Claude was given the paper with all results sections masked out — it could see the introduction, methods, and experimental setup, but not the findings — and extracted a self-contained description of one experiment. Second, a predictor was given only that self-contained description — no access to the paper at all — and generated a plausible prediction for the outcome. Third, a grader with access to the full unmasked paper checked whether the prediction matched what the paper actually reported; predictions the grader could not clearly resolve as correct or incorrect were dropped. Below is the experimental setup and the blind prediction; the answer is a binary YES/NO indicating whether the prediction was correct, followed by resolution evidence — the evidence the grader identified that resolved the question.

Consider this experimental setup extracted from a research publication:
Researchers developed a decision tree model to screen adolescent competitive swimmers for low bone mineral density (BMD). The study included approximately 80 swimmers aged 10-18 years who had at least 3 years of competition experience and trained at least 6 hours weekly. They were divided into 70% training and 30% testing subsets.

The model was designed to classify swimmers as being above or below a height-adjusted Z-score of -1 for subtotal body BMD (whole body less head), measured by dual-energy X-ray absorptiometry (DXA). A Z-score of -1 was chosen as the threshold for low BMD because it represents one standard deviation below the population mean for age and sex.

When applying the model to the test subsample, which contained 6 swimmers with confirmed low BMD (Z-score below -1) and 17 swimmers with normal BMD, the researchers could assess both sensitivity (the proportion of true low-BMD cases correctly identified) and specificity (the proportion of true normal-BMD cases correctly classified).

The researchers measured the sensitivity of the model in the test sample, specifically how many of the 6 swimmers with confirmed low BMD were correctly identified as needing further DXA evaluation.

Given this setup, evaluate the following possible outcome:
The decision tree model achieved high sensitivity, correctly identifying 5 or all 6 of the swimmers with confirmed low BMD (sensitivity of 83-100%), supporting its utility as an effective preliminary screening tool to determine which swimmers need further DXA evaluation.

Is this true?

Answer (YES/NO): NO